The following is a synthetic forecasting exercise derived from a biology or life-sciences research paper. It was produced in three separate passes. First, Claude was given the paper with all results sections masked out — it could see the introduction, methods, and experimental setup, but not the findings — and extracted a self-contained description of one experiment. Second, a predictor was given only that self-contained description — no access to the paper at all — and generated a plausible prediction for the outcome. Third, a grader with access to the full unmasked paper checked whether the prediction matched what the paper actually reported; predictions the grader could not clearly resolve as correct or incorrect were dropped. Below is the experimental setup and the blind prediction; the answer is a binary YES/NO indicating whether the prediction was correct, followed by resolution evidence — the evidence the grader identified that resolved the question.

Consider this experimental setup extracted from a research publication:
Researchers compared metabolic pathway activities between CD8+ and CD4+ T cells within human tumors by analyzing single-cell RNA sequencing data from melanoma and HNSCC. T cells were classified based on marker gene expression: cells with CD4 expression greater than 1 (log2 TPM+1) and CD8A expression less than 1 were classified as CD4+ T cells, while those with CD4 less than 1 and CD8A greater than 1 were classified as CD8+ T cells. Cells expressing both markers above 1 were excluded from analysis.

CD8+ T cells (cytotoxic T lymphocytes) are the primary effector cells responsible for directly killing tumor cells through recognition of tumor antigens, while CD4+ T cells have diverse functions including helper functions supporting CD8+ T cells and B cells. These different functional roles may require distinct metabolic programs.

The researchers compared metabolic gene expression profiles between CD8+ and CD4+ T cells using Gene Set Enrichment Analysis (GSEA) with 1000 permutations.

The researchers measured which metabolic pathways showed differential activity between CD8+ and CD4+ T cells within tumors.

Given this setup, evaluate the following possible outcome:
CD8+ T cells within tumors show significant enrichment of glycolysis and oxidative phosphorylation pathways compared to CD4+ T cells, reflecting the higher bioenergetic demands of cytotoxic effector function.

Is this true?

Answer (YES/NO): NO